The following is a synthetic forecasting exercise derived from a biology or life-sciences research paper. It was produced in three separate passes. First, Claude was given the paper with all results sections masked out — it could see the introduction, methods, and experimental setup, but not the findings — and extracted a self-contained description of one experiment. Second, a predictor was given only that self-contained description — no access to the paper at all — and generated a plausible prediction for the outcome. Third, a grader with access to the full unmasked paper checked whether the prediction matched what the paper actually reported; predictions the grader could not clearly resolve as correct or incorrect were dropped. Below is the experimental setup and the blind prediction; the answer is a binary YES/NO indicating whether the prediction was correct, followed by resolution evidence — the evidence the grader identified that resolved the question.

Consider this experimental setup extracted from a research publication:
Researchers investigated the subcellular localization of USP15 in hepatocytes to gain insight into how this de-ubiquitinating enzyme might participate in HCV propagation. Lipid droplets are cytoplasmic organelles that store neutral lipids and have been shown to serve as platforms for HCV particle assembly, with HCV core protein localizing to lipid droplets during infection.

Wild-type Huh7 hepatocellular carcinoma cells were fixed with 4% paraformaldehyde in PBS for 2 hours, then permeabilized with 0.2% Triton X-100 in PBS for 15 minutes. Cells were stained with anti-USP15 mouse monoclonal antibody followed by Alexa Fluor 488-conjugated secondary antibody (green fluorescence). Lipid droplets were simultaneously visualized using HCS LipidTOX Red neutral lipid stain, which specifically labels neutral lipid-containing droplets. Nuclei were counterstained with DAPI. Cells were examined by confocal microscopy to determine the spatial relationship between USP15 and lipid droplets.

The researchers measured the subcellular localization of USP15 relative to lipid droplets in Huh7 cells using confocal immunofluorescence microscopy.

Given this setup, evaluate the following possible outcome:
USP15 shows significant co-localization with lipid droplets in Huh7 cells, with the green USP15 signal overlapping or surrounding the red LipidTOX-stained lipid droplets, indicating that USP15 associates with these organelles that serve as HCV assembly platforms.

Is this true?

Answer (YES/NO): YES